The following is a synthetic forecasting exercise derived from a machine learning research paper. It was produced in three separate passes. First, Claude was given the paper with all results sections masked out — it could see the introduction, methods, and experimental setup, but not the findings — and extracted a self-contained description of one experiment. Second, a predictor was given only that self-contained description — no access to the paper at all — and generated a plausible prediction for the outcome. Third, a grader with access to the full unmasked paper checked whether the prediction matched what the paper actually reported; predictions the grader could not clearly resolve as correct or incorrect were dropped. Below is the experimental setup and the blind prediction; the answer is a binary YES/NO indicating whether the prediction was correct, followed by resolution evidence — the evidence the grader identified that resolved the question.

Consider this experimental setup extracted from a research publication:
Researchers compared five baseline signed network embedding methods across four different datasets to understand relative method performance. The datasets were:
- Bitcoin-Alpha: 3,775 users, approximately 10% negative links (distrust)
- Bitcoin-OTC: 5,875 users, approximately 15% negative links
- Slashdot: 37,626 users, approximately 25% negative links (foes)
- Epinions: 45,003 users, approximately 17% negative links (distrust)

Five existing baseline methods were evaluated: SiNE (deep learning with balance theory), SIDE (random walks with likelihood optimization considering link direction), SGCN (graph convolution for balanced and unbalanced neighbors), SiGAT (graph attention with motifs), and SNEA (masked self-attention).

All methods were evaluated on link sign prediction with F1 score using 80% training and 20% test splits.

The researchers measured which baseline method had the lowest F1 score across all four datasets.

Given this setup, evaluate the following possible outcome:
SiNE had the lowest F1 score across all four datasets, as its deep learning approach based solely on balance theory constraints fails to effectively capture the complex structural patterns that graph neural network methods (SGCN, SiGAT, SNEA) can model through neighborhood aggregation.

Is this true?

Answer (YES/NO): NO